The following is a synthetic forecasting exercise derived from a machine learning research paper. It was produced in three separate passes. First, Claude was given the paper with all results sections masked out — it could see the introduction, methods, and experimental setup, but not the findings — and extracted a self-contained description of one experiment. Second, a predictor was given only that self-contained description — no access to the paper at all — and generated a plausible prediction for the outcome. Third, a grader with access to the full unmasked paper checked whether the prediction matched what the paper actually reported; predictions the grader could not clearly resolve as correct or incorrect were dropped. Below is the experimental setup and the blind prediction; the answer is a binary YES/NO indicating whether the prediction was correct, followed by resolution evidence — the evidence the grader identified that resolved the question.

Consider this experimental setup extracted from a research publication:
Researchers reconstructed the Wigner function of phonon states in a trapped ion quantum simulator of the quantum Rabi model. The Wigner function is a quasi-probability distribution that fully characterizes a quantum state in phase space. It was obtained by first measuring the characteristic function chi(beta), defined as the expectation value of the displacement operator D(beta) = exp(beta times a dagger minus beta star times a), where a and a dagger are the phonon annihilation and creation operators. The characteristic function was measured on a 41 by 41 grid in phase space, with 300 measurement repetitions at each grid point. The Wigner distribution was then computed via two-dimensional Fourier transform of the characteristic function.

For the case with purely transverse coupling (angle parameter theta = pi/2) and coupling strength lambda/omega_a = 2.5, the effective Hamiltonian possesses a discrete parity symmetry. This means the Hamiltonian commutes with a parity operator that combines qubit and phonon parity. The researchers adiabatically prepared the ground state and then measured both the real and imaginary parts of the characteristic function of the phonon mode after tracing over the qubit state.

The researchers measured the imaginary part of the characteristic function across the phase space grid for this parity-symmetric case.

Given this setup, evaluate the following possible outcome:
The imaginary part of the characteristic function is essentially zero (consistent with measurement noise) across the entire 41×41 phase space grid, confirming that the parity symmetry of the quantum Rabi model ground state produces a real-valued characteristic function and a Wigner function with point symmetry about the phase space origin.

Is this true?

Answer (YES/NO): NO